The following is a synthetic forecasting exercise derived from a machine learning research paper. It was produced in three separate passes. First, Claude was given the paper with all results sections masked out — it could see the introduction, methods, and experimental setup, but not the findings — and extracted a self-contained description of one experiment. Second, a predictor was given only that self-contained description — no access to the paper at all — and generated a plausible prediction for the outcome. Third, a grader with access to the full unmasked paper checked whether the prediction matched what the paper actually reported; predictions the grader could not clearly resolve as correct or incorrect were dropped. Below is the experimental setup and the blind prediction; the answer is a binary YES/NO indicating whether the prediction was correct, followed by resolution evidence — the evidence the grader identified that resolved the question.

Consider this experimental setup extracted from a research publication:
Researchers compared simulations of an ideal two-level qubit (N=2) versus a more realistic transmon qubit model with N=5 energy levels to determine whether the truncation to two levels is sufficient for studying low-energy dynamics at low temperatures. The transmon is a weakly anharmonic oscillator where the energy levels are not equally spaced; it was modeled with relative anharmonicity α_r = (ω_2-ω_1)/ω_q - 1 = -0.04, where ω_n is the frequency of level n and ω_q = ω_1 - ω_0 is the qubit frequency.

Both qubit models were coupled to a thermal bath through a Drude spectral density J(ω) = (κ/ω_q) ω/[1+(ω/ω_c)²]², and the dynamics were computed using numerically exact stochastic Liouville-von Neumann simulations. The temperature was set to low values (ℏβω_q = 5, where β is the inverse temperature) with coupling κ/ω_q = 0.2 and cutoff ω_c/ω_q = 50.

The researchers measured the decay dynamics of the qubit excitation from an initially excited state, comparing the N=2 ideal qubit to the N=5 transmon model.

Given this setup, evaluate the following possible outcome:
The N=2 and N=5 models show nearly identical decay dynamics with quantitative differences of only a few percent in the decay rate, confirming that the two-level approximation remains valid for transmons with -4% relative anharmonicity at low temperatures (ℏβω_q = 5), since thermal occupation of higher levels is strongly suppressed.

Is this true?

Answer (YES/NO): NO